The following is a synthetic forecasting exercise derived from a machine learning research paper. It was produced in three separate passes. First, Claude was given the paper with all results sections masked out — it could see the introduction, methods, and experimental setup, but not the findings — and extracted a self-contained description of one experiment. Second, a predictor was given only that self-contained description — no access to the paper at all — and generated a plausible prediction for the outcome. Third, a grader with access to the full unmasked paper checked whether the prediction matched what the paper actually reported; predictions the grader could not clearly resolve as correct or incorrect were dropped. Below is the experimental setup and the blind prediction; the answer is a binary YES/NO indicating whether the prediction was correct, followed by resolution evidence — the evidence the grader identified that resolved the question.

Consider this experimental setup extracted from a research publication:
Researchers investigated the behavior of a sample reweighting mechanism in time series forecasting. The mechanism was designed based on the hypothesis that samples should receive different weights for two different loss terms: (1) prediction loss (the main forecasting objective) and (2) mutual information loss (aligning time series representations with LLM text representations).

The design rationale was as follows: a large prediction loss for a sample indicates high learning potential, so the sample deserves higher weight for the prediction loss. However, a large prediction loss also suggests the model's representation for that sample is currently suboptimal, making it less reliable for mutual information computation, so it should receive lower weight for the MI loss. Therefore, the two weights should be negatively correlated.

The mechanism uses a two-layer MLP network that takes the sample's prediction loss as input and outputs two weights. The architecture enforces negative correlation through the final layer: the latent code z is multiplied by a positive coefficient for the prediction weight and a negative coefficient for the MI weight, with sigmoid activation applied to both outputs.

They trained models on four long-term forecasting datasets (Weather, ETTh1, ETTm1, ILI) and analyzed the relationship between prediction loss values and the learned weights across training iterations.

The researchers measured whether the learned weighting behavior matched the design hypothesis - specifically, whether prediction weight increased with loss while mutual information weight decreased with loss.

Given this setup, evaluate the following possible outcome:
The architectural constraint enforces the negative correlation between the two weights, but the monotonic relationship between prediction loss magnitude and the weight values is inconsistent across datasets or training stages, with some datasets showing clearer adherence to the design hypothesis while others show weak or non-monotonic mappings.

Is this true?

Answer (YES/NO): NO